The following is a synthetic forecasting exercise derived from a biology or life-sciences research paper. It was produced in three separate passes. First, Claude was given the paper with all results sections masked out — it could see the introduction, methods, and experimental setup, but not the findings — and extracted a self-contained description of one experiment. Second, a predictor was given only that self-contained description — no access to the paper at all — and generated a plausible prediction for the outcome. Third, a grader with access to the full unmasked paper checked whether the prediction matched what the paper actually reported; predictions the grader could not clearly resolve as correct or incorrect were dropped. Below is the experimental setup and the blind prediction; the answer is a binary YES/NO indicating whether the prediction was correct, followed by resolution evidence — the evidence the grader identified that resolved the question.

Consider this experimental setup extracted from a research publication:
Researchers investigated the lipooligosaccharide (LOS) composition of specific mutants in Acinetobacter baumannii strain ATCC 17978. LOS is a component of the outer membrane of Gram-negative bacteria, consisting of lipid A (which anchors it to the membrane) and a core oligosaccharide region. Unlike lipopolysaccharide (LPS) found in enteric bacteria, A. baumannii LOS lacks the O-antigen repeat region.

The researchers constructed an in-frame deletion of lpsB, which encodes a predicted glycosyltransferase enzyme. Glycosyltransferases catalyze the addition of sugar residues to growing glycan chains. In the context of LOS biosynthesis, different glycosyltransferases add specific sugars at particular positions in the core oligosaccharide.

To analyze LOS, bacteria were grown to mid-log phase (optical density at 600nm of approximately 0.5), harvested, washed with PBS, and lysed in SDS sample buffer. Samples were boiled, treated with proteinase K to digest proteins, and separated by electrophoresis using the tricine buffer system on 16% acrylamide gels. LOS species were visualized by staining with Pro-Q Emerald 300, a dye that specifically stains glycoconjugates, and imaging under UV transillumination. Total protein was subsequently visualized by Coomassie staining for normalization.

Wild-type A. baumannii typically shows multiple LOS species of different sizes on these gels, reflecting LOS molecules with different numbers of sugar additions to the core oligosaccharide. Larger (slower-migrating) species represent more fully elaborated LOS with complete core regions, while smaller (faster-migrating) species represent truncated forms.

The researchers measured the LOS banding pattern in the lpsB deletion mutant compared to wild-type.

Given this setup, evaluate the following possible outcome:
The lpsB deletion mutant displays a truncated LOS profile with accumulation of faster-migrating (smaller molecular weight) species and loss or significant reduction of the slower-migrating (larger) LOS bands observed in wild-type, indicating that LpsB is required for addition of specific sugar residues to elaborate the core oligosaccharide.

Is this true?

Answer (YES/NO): YES